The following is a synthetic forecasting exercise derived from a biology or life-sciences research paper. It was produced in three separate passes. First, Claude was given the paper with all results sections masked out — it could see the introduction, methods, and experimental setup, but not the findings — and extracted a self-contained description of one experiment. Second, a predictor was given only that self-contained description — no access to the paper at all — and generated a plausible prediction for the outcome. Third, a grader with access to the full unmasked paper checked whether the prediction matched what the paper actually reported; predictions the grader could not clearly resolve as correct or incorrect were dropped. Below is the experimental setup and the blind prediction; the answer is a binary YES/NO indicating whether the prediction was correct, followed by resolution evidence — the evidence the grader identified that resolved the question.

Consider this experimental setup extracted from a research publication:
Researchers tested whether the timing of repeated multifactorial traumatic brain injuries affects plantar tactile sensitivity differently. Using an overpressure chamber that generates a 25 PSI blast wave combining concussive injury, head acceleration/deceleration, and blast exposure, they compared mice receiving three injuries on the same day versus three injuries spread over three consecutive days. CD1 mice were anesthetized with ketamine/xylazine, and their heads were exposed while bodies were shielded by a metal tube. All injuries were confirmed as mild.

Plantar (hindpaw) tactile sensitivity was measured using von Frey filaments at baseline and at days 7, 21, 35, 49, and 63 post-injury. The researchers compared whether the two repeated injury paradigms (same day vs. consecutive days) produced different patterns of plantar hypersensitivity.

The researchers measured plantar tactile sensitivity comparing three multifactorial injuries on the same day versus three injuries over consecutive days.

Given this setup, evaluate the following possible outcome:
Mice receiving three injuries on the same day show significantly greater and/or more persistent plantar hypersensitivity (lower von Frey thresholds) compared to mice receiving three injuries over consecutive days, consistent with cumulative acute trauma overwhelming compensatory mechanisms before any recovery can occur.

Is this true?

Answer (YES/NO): NO